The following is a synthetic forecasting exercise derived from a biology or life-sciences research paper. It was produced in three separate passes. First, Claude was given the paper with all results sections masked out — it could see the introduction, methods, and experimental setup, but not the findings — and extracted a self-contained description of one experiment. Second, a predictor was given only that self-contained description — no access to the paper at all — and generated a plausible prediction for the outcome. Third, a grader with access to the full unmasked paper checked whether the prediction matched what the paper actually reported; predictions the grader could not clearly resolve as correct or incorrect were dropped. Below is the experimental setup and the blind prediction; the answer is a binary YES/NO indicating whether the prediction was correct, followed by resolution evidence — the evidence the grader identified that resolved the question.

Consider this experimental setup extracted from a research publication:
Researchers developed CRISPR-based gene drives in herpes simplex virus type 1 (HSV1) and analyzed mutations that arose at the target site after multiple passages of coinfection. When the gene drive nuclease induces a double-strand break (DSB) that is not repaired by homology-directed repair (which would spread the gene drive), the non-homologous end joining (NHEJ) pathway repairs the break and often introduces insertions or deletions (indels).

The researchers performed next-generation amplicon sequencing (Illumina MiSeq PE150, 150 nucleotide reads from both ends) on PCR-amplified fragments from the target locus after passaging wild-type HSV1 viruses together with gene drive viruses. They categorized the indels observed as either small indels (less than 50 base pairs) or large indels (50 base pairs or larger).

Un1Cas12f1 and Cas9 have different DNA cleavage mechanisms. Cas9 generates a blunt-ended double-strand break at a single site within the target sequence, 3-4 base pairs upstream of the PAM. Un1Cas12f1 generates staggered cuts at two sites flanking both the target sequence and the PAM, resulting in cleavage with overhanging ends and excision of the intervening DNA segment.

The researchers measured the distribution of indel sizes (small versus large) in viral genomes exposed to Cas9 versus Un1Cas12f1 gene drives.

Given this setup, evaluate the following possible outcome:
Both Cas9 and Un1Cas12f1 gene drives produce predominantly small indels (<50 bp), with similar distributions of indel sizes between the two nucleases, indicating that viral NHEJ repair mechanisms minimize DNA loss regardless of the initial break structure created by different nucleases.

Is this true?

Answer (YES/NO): NO